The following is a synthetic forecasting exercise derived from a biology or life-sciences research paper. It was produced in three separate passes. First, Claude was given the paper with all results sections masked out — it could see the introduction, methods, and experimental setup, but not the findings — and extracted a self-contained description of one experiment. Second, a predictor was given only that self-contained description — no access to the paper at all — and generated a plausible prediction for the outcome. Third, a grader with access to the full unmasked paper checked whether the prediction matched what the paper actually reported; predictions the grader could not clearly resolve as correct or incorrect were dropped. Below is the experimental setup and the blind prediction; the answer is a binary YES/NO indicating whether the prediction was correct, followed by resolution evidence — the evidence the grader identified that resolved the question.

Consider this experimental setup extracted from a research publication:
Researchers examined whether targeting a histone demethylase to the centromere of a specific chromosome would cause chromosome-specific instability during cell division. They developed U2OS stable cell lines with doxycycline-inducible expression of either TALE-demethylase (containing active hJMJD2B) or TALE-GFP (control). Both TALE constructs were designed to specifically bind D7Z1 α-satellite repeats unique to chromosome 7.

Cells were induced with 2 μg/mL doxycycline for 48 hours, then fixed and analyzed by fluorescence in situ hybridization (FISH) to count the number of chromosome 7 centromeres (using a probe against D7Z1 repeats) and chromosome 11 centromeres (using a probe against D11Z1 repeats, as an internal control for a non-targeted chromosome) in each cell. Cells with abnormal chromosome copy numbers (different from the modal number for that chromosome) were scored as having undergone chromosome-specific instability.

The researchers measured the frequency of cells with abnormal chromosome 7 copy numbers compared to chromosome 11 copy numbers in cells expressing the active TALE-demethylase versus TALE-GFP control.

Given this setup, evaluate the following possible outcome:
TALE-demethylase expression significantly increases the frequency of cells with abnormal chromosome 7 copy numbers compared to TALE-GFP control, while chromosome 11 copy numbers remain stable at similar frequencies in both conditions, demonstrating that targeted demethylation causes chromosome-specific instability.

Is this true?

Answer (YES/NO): YES